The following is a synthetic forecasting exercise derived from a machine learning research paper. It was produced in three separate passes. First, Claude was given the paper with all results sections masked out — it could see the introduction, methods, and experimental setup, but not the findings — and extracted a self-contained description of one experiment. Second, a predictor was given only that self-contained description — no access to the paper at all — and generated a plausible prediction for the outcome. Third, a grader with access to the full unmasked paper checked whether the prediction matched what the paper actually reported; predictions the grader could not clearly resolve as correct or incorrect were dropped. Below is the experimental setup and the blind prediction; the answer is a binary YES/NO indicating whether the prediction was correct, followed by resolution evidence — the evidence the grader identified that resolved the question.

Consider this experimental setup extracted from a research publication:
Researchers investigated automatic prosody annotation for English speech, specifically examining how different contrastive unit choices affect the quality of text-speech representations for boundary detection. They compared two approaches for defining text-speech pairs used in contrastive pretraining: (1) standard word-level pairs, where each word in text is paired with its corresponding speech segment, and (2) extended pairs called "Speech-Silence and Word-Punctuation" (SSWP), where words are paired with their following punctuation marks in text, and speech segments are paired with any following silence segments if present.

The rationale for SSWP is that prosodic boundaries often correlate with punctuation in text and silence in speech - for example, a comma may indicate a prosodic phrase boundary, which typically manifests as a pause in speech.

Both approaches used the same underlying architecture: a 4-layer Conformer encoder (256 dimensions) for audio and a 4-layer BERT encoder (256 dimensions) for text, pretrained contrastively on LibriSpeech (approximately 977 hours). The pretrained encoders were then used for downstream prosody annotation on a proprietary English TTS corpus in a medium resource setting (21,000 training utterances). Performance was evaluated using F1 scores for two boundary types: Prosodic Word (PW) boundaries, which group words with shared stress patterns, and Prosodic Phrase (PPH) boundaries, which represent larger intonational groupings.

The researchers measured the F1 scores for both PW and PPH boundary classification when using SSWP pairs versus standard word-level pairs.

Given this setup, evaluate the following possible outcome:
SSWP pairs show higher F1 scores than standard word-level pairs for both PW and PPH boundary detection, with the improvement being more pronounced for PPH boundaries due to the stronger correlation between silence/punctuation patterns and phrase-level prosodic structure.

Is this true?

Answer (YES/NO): YES